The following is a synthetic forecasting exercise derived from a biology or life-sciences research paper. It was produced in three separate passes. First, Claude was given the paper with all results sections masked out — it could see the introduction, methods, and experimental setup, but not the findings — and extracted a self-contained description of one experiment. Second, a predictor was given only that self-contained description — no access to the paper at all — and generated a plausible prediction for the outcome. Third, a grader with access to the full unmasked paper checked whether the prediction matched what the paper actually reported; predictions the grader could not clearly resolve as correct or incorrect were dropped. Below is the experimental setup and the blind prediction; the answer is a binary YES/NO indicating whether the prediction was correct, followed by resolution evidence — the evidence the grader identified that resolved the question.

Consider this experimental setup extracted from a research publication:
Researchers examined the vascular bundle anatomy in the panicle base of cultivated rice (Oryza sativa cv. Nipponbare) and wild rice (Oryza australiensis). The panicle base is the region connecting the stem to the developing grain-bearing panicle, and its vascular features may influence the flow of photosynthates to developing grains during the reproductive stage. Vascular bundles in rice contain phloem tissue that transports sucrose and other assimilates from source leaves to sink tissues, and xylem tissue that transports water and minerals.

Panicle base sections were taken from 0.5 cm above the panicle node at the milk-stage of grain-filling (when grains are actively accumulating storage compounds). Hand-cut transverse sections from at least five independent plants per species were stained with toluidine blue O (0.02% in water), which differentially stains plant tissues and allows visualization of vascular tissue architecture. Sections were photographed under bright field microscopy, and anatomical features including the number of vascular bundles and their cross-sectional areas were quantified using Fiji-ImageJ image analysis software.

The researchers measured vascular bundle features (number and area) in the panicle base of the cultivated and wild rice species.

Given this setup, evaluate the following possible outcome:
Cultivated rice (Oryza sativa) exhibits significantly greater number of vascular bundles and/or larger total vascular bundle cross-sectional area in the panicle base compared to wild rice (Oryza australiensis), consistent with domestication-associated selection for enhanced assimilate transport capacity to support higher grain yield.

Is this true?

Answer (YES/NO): YES